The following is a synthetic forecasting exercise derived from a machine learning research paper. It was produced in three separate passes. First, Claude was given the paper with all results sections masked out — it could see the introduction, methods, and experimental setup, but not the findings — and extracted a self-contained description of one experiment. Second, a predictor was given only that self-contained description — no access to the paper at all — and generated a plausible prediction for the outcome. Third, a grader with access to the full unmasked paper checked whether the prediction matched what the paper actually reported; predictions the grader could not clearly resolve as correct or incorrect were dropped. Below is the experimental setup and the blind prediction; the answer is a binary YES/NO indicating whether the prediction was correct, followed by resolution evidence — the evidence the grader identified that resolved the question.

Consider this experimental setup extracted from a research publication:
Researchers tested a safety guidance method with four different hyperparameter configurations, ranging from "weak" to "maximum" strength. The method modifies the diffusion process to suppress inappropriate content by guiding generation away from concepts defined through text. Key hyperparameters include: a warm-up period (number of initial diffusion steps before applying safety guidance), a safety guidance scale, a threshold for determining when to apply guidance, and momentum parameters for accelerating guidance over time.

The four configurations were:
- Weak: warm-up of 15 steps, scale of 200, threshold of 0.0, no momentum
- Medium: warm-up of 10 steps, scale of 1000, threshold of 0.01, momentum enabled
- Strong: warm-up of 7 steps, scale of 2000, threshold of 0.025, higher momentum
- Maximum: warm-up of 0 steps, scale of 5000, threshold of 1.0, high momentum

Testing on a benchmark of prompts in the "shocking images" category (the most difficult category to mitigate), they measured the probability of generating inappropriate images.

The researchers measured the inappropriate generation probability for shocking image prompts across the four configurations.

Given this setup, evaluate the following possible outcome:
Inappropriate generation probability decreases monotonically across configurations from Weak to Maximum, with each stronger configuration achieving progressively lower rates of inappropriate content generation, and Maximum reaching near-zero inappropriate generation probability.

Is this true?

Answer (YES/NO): NO